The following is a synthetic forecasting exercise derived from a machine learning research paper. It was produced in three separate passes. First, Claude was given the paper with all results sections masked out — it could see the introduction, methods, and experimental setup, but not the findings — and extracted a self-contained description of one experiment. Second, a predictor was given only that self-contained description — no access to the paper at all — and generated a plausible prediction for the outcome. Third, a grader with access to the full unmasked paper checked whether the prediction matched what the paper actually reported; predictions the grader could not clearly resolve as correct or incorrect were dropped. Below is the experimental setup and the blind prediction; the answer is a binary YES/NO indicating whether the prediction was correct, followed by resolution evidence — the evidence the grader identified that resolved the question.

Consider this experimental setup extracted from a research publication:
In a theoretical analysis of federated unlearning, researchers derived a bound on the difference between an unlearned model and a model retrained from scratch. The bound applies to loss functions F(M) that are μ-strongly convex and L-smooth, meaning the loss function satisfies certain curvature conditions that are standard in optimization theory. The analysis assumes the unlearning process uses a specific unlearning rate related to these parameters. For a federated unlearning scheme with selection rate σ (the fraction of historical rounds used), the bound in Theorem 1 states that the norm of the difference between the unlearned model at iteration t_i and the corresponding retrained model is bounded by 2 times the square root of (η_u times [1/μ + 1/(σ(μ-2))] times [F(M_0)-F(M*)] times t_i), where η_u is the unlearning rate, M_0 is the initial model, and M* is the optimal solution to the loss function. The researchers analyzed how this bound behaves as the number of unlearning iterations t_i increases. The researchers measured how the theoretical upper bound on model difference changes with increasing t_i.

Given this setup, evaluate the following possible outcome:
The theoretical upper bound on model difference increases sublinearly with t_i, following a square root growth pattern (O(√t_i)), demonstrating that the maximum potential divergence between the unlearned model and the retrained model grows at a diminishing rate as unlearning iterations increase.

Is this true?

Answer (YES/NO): YES